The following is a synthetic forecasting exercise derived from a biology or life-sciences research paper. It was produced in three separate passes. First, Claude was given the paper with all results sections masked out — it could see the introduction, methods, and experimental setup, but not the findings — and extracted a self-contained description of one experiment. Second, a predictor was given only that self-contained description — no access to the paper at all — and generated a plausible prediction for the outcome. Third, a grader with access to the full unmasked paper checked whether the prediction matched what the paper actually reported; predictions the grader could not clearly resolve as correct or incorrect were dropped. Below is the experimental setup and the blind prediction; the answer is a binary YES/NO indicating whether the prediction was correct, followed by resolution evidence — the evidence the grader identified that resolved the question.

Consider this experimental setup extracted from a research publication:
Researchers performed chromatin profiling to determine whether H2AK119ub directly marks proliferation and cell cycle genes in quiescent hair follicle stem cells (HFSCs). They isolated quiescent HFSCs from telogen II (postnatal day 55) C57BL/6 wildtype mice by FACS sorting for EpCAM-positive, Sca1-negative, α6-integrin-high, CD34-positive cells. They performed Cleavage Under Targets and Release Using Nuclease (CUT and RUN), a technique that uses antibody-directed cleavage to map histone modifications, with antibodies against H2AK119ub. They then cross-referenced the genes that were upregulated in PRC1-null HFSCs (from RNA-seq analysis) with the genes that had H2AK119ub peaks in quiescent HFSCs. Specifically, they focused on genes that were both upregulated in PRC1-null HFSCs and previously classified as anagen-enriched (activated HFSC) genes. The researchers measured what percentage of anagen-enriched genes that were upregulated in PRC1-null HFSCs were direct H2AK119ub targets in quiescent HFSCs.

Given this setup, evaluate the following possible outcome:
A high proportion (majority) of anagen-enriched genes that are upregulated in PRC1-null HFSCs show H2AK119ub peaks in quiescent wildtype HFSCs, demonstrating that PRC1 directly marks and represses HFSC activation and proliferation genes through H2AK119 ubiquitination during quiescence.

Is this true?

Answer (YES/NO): YES